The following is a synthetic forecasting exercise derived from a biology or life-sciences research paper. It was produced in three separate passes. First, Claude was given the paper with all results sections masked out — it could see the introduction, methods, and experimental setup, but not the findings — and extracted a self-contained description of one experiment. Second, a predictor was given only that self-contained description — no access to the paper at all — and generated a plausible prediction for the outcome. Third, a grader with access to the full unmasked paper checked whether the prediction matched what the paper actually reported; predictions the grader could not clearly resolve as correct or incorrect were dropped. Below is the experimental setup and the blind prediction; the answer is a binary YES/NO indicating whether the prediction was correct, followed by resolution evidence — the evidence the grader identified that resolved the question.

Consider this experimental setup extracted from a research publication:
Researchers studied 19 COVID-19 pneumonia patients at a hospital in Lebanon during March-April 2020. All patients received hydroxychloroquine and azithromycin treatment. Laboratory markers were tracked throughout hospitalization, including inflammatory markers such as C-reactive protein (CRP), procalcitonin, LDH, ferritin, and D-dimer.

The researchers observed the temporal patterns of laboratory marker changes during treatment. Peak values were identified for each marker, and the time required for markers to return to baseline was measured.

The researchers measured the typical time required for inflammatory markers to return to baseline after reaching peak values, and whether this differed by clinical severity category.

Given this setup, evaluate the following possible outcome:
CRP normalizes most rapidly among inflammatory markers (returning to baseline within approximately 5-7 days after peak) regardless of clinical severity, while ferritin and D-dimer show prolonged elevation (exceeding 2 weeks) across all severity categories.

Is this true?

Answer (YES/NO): NO